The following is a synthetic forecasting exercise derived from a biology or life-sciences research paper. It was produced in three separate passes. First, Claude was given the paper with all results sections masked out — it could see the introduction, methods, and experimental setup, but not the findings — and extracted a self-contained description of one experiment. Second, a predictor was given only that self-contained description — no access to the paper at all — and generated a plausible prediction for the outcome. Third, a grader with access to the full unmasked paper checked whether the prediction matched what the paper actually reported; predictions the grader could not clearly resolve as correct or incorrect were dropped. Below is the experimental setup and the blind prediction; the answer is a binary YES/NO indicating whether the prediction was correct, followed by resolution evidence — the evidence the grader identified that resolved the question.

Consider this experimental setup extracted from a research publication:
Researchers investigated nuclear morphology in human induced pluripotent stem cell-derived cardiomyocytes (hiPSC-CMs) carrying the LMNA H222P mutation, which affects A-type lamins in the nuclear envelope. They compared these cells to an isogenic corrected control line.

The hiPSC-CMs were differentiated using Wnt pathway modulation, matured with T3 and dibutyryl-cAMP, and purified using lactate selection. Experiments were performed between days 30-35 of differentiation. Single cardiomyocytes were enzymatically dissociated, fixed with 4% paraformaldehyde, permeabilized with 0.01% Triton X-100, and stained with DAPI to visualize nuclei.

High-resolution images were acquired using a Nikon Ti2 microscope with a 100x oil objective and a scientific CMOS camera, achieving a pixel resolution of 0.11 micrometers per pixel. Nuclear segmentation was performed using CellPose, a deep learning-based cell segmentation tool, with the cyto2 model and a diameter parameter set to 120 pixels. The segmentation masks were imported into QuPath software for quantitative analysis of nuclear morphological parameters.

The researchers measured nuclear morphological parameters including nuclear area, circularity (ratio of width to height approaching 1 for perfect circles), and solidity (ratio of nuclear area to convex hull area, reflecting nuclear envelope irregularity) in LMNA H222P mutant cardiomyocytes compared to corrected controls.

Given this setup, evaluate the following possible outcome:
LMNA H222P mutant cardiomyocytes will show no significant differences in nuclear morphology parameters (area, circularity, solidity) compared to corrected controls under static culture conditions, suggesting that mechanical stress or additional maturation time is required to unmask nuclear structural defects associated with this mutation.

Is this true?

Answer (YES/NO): NO